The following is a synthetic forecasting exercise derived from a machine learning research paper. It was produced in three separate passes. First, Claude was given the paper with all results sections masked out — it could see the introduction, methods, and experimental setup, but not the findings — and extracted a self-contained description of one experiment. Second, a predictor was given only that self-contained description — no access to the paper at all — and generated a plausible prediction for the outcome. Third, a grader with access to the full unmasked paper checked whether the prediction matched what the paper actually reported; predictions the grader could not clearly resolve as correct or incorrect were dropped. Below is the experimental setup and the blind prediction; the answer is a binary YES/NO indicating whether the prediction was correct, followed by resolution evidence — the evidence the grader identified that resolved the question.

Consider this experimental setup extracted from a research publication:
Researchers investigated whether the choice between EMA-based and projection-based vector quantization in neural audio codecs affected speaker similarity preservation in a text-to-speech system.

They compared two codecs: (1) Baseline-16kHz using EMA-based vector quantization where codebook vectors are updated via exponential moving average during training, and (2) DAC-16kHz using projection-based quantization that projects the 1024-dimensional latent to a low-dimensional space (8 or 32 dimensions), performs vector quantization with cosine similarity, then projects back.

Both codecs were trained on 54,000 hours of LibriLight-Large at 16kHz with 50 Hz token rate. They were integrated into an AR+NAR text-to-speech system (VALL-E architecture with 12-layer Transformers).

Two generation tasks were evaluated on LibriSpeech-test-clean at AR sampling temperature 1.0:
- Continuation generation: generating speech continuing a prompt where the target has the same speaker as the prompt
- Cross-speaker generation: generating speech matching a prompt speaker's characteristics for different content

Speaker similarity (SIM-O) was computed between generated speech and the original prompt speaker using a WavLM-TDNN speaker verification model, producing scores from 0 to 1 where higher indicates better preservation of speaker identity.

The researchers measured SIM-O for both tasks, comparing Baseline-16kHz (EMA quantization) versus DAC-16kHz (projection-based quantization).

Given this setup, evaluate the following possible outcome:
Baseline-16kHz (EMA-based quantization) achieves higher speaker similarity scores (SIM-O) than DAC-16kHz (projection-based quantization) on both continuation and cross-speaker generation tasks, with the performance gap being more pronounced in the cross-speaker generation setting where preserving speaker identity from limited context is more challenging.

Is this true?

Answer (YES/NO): NO